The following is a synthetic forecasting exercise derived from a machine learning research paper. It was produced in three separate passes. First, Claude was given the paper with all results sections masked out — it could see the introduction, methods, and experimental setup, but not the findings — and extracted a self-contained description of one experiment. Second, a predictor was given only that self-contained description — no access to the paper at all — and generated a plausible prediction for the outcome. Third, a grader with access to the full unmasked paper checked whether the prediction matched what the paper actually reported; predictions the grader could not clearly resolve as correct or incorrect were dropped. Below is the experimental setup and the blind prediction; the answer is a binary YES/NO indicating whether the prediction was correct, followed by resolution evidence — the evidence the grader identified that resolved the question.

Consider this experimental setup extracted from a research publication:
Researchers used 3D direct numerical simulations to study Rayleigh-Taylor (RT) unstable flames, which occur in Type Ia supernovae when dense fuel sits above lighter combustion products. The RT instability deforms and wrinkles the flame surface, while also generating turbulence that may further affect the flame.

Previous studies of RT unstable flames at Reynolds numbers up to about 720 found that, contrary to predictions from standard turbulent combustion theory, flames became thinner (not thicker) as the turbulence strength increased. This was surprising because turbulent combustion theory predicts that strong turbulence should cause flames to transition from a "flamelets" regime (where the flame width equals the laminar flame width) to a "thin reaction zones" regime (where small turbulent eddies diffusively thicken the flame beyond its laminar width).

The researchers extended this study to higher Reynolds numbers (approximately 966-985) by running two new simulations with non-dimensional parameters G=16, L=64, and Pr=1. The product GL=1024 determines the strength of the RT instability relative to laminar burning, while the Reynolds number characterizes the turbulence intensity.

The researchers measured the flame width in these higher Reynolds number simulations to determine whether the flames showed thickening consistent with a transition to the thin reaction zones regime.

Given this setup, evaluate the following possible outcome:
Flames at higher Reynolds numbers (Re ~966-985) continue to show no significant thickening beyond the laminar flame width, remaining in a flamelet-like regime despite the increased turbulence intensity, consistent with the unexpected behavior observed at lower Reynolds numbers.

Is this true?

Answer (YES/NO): YES